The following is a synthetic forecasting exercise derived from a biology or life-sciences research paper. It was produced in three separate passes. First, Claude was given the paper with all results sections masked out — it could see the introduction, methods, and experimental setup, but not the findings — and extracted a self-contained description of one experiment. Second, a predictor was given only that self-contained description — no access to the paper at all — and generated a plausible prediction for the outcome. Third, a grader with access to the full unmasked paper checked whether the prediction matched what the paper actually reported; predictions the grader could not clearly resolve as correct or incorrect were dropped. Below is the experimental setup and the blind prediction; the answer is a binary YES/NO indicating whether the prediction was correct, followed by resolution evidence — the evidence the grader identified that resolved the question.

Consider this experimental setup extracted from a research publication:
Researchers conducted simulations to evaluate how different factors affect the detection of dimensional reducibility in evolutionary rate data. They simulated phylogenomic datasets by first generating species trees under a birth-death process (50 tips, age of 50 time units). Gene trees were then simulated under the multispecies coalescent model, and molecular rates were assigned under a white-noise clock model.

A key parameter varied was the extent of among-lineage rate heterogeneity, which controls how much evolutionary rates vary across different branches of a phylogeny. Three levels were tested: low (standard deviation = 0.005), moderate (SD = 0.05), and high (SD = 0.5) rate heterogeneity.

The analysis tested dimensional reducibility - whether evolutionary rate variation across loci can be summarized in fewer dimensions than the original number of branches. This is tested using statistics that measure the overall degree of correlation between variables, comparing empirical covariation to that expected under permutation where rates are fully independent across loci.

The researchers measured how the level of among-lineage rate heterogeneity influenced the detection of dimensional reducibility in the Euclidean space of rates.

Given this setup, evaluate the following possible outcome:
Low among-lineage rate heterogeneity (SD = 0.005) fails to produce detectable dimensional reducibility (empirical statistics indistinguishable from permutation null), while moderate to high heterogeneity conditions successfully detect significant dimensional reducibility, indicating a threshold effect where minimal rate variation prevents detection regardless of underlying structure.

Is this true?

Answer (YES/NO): NO